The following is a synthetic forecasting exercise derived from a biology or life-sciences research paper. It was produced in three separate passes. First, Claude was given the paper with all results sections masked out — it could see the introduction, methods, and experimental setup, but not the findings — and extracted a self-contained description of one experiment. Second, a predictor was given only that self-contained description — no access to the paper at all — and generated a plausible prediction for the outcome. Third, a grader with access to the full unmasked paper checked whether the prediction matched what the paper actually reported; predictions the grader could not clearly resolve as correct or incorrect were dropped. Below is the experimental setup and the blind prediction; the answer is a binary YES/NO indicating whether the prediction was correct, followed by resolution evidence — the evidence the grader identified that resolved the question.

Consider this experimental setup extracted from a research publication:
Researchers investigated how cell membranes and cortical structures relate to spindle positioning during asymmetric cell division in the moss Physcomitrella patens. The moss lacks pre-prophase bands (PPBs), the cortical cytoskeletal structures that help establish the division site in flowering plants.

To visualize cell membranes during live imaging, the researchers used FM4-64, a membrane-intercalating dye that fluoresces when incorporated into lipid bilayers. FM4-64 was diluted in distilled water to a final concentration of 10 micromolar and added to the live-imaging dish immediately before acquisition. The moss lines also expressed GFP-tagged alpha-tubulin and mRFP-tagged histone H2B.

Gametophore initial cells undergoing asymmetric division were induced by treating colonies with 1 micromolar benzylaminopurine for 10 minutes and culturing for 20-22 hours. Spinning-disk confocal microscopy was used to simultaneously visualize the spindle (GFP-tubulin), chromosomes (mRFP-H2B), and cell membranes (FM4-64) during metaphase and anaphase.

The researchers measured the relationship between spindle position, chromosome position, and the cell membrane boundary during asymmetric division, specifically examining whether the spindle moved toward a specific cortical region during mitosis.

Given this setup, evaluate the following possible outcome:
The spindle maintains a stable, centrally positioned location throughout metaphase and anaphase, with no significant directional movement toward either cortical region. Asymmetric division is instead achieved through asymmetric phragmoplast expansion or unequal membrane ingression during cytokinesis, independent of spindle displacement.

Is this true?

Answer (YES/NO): NO